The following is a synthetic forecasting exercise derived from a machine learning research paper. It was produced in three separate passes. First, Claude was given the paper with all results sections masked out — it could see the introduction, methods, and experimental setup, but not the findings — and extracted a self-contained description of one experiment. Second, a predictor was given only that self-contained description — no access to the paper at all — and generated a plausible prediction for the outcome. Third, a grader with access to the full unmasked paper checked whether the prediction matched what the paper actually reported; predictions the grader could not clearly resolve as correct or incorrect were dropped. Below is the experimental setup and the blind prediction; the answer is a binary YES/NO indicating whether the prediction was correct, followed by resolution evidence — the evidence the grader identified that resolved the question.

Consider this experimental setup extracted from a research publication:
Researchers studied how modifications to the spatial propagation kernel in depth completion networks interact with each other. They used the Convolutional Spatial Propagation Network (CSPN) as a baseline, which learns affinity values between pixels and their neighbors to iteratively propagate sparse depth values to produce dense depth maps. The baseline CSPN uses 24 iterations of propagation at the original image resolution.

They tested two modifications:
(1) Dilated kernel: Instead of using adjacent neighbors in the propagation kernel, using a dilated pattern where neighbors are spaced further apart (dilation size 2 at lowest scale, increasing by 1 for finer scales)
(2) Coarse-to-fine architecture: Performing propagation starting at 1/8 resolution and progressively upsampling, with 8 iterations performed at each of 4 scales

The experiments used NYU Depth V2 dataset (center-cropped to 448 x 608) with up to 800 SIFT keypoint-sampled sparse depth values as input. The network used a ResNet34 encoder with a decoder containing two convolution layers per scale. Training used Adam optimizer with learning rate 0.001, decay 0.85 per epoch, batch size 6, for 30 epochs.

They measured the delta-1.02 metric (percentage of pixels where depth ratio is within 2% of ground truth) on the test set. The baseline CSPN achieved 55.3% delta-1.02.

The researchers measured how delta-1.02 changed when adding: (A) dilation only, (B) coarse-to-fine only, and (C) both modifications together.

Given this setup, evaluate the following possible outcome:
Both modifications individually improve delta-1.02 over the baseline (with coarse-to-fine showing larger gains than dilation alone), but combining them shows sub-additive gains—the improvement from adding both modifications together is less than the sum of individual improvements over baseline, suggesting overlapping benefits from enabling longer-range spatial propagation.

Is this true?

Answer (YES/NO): NO